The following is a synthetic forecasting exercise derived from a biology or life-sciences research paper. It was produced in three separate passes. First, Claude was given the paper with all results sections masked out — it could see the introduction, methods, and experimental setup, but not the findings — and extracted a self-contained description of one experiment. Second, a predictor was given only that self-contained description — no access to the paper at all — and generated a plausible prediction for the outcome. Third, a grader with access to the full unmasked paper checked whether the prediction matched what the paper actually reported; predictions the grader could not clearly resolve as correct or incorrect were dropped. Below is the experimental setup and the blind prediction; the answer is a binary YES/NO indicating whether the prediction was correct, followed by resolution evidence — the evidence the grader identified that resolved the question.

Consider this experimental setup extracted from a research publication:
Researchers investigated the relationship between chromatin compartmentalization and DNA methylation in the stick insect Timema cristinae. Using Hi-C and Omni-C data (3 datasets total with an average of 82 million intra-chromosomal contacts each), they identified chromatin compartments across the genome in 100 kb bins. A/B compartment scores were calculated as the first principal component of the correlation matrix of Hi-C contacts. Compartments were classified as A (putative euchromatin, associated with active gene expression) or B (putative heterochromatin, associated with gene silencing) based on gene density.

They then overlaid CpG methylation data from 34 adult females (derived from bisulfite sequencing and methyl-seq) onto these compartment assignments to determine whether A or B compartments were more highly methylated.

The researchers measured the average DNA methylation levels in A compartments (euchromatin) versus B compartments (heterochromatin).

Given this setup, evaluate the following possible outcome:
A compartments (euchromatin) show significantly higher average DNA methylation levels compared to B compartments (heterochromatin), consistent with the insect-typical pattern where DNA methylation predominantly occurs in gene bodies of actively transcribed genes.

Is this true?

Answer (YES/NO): YES